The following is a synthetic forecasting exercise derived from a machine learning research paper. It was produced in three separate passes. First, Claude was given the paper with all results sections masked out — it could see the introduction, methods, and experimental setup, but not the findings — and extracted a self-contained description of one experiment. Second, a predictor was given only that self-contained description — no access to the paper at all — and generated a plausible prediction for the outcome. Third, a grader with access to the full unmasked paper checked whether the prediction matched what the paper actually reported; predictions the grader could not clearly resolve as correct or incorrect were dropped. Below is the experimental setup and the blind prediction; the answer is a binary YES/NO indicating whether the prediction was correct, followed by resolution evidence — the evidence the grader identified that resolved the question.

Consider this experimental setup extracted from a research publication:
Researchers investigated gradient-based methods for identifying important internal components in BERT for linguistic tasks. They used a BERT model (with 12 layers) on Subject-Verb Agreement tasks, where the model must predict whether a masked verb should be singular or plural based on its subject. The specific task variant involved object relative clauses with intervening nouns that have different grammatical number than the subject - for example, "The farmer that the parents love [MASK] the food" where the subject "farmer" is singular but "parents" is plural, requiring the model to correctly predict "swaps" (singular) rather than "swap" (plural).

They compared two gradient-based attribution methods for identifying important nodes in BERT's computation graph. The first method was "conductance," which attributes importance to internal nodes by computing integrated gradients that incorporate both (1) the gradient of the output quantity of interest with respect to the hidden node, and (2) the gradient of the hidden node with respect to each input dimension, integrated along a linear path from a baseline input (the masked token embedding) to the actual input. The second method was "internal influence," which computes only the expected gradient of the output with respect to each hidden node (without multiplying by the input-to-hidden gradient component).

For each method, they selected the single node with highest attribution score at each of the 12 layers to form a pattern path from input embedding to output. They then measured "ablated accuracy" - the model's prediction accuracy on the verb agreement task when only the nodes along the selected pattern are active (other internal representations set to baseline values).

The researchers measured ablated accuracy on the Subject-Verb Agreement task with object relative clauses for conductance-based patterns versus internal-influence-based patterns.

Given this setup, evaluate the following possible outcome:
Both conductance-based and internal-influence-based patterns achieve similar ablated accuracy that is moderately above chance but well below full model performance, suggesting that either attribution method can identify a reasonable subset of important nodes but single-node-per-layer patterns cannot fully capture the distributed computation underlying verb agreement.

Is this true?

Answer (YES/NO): NO